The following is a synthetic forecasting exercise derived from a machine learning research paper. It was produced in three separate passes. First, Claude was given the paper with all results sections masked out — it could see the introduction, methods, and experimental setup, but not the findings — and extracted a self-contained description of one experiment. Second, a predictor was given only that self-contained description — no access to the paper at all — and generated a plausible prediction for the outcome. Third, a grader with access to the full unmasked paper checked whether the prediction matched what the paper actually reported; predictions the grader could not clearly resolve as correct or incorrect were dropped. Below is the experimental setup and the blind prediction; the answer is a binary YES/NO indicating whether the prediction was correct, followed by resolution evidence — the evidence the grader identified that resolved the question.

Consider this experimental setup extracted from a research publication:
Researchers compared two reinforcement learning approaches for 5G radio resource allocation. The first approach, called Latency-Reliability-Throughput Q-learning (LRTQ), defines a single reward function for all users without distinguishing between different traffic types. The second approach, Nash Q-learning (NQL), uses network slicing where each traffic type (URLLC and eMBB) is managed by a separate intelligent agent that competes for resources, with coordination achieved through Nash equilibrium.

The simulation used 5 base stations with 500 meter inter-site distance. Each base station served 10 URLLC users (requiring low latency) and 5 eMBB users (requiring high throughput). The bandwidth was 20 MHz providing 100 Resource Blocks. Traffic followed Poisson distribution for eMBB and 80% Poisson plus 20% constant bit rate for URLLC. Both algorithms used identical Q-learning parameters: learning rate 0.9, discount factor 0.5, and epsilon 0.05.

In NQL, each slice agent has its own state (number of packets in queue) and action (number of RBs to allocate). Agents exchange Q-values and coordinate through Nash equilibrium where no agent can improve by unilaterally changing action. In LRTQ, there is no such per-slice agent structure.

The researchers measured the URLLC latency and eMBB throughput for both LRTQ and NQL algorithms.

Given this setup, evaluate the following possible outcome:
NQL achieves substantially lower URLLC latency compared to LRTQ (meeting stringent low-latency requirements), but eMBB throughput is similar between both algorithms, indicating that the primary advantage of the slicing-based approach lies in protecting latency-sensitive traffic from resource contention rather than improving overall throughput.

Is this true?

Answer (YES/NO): YES